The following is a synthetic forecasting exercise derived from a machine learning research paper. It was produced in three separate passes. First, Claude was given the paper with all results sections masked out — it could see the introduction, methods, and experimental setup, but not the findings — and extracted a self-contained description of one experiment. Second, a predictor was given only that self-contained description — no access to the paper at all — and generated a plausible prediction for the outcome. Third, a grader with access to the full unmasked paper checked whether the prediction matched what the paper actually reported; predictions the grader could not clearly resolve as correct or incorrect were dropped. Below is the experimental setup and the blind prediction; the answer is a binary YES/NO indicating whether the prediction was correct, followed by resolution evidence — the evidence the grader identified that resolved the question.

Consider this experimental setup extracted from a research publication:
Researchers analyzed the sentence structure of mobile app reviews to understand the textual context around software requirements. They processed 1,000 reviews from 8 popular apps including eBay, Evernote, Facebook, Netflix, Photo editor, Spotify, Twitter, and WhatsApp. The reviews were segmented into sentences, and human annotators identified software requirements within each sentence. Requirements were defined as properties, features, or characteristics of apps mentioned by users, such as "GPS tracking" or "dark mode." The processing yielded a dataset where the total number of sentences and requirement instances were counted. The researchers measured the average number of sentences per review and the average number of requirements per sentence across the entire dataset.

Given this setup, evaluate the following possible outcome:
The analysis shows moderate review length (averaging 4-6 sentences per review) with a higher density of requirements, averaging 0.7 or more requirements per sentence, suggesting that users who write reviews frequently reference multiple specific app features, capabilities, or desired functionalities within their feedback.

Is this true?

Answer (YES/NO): NO